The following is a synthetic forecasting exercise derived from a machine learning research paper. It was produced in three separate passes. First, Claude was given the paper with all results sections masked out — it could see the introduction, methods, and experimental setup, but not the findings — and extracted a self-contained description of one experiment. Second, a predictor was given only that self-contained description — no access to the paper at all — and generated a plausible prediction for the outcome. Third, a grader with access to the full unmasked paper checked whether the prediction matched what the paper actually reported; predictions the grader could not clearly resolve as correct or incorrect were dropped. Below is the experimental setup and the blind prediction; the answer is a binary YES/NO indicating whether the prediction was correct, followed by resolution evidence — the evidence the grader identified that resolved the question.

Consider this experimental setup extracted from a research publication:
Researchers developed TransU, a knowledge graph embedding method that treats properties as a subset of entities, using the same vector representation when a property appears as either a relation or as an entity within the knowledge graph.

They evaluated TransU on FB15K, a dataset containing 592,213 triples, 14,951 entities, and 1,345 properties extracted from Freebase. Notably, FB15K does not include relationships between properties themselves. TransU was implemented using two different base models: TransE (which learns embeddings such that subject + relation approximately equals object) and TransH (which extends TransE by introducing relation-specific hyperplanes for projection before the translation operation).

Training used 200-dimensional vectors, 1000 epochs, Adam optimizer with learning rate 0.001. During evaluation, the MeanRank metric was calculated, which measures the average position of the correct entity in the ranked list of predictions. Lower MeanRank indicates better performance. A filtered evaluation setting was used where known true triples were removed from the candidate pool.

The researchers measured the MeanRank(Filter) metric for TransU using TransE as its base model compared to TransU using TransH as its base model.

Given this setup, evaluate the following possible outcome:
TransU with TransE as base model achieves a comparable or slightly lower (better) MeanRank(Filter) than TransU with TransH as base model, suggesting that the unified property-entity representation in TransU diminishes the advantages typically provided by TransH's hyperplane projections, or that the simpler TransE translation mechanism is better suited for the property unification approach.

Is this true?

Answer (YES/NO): NO